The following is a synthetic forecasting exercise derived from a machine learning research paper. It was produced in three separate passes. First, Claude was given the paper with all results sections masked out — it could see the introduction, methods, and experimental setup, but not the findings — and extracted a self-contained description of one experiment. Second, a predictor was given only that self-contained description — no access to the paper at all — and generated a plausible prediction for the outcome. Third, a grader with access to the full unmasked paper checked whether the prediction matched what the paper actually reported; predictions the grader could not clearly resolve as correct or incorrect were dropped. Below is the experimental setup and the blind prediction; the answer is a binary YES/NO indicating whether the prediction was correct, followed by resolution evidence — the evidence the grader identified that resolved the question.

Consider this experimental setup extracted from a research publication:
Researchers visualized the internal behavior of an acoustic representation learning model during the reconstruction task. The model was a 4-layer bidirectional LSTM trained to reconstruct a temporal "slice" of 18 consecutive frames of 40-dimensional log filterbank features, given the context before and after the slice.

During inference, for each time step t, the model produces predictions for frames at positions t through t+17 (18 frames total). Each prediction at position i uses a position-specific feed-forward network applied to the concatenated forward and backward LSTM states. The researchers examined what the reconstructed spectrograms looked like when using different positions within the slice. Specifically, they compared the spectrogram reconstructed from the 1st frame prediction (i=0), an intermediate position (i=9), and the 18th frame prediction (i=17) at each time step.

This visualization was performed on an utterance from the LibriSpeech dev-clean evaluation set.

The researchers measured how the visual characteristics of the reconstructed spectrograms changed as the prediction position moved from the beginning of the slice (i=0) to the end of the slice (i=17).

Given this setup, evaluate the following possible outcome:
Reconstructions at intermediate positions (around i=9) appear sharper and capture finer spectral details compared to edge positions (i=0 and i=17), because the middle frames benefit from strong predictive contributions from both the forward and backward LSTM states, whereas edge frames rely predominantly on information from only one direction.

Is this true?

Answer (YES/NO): NO